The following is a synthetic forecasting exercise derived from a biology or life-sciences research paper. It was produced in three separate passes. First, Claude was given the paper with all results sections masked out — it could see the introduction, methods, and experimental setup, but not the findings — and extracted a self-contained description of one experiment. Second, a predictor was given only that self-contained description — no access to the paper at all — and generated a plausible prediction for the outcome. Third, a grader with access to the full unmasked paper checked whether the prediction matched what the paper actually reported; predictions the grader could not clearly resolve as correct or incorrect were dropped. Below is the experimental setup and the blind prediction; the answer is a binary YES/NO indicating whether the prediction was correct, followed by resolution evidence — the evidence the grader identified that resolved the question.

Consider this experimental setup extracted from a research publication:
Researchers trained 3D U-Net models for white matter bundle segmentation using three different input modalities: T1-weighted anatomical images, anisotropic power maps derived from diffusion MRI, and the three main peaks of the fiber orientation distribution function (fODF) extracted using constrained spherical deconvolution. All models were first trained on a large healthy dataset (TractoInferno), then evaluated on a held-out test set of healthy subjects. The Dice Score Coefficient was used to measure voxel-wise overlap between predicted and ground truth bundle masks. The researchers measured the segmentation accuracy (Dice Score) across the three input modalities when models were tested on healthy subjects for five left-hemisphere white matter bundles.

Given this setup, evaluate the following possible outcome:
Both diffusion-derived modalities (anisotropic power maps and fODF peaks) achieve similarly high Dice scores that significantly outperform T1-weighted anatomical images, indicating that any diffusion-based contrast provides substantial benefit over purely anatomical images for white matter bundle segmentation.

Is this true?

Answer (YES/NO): NO